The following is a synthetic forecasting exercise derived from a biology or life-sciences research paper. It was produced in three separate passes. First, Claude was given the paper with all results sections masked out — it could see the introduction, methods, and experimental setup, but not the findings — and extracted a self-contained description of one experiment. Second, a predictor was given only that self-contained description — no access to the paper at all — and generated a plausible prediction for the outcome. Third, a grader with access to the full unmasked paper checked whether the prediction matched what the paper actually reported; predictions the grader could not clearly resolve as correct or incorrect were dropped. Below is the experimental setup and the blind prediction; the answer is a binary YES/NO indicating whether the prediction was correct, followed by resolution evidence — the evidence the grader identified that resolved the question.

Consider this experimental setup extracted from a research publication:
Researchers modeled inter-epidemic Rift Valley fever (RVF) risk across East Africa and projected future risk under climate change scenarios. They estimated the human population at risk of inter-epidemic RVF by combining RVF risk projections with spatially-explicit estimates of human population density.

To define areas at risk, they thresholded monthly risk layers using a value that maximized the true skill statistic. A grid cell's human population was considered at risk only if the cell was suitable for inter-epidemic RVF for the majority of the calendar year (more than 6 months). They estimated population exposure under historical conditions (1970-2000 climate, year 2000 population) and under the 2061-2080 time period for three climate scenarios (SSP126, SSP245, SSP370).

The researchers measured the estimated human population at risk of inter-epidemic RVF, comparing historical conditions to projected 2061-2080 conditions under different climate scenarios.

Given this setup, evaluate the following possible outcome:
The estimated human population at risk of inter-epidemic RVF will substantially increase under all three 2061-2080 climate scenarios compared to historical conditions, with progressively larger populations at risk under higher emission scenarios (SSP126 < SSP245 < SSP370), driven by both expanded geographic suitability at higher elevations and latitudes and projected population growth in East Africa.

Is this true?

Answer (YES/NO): NO